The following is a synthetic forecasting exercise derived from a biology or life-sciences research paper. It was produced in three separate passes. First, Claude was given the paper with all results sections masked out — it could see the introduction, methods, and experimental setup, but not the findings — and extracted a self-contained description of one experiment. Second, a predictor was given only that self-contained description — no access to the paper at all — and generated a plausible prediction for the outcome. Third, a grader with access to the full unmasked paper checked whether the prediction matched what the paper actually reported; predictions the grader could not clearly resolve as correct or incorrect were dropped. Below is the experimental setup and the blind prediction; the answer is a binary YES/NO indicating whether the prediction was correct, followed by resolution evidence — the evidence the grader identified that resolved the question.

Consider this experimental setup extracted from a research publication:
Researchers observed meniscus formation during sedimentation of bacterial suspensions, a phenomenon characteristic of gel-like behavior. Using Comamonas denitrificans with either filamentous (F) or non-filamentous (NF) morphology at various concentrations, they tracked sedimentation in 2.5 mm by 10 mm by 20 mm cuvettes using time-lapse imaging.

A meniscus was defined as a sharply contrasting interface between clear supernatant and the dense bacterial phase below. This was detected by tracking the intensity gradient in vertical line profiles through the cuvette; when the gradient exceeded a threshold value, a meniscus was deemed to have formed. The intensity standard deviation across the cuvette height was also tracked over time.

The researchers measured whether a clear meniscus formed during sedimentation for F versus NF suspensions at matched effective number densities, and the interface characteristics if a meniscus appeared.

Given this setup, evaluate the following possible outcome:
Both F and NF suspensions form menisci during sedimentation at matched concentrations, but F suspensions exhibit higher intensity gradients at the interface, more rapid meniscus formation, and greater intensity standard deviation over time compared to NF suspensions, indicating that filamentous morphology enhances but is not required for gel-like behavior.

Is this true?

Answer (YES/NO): NO